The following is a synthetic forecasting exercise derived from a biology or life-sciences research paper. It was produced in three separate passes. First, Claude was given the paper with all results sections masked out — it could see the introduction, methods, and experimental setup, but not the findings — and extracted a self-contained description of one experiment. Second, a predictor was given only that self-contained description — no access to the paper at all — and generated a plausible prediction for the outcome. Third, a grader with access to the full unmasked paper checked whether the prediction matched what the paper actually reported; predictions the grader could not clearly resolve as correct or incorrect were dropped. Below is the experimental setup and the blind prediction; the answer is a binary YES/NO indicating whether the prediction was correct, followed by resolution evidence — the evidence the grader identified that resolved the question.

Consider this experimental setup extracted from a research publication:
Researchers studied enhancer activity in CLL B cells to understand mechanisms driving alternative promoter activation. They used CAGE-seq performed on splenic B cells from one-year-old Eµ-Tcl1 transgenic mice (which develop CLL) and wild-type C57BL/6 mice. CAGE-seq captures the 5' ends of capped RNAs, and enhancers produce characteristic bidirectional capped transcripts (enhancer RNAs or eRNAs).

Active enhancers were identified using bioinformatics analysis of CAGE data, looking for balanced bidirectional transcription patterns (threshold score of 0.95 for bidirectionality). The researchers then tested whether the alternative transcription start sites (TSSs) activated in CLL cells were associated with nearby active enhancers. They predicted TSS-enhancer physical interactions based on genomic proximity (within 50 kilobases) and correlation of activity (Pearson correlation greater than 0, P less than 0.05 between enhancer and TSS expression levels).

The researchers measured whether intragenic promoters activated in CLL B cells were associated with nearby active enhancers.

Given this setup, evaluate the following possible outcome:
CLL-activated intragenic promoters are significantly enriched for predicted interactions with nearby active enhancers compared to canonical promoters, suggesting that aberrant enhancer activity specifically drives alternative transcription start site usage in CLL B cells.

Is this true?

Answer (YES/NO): YES